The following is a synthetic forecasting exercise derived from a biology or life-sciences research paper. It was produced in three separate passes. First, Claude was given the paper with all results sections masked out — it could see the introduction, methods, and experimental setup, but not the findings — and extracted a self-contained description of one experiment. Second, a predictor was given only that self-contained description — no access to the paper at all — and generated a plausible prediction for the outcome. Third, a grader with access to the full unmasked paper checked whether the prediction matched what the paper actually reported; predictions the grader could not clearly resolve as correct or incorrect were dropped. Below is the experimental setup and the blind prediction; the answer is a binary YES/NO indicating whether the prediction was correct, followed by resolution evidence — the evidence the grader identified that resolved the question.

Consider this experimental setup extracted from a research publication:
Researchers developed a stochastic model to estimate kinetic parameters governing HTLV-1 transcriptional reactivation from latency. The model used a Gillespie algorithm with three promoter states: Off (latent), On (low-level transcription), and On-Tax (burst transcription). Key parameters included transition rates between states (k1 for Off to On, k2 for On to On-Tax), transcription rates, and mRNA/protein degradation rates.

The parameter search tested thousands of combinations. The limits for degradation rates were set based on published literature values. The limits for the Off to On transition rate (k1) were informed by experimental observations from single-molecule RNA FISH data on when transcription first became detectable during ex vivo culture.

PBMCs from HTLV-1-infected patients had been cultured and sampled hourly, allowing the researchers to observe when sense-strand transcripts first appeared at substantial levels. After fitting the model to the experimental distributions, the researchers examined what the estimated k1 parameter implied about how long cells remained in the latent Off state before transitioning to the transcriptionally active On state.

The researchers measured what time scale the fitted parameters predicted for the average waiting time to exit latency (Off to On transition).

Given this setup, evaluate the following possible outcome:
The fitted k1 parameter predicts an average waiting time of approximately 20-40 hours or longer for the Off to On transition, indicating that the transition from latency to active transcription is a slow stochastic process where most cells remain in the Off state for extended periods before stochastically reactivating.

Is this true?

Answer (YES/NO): NO